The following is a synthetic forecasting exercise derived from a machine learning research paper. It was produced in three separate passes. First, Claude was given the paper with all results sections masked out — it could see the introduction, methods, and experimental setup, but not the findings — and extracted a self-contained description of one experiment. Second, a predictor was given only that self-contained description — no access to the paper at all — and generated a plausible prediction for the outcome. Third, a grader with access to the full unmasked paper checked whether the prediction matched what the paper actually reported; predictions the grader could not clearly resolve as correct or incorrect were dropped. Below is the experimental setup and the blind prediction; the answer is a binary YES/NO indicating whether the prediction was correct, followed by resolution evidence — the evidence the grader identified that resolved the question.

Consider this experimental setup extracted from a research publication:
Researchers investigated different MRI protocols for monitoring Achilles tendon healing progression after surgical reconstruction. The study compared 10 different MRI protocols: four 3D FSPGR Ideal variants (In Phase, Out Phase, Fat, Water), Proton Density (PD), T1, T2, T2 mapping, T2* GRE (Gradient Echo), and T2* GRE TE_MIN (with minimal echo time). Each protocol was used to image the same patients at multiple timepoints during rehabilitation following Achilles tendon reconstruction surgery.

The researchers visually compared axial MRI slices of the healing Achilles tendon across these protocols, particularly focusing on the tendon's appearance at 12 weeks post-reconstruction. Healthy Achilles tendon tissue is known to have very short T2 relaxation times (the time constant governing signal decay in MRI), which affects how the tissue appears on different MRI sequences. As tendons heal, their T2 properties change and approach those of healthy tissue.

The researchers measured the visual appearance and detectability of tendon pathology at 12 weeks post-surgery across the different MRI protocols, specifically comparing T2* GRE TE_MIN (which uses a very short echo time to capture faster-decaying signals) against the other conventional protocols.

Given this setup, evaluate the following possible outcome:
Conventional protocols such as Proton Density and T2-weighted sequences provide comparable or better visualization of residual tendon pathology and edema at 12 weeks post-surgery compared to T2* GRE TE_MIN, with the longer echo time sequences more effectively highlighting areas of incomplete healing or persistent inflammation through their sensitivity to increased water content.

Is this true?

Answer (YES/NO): NO